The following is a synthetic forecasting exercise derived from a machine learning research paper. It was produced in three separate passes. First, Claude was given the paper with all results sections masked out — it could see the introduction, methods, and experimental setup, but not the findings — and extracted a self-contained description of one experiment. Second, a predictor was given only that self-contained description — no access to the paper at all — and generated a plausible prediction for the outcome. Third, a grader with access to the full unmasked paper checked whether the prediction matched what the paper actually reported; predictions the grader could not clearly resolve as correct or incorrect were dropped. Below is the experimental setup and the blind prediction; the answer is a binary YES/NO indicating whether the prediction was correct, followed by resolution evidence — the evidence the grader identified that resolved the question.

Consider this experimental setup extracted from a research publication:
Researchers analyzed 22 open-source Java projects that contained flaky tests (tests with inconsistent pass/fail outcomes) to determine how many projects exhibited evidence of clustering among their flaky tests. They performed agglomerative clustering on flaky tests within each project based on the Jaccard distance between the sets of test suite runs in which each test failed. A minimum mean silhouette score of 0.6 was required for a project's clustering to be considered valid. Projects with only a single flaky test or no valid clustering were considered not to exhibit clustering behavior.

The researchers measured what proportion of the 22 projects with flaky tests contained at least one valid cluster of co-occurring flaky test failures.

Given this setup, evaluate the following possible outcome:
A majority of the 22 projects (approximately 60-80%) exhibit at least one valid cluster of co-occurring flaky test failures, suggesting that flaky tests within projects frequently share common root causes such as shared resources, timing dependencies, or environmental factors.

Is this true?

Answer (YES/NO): NO